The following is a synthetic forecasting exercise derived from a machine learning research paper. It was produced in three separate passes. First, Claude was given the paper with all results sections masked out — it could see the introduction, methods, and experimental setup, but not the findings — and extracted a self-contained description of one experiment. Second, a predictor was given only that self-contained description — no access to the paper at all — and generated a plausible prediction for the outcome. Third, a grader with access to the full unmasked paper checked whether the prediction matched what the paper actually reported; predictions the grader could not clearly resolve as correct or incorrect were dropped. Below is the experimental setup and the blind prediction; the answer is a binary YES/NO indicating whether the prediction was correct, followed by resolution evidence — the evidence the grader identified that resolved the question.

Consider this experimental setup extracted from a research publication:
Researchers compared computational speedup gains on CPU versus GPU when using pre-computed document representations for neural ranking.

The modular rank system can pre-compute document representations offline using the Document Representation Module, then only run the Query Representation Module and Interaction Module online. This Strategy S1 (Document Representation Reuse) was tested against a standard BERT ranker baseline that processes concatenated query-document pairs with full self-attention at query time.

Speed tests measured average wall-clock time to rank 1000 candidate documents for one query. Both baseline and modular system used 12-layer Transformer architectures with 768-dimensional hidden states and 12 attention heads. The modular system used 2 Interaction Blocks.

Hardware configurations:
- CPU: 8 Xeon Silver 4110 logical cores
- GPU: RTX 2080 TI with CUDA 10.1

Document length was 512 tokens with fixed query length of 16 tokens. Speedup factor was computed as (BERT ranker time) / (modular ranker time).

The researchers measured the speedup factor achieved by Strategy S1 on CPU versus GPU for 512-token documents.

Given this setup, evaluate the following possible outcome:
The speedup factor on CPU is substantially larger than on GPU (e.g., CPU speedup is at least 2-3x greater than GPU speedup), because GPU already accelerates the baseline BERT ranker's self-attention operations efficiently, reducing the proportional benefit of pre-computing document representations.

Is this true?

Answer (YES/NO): NO